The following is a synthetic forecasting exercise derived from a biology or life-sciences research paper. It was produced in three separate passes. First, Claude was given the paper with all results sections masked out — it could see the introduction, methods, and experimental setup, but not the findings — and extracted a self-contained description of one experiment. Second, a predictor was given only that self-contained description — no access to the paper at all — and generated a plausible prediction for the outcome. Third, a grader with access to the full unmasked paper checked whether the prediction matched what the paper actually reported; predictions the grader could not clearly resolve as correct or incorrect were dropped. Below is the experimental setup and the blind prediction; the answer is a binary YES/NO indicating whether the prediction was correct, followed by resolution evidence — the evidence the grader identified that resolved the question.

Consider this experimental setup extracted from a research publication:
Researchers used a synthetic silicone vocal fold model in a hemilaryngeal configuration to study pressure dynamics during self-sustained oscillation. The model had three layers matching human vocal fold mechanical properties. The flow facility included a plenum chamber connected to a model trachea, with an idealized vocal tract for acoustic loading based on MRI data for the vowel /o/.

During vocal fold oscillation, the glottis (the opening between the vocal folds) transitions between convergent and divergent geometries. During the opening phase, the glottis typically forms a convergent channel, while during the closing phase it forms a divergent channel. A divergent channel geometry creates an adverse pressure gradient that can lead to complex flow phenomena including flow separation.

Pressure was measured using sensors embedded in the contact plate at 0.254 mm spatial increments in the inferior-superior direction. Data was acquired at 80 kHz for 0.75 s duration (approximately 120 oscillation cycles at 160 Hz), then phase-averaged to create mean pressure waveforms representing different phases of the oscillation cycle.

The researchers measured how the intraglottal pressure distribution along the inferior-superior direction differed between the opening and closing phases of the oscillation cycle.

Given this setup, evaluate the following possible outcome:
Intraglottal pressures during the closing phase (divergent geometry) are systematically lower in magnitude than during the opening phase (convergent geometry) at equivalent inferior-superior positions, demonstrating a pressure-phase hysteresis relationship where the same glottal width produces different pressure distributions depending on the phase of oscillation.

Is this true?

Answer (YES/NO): NO